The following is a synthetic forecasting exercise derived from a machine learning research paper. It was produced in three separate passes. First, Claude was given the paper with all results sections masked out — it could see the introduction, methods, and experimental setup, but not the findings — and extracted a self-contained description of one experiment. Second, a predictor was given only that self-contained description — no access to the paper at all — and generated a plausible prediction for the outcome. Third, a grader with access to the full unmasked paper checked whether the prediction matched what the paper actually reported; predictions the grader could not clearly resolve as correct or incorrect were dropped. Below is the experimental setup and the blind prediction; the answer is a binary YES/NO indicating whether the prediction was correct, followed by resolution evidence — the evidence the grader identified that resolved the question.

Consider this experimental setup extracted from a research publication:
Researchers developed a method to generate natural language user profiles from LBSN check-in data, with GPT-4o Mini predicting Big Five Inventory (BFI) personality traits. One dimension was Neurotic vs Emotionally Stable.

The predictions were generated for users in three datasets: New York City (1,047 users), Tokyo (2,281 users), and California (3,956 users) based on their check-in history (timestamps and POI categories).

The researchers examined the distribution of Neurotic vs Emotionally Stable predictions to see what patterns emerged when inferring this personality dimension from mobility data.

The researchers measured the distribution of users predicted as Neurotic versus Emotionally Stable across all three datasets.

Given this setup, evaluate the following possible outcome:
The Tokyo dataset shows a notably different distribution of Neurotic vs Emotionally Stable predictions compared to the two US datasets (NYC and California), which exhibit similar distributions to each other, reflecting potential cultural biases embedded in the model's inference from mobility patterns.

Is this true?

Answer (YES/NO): NO